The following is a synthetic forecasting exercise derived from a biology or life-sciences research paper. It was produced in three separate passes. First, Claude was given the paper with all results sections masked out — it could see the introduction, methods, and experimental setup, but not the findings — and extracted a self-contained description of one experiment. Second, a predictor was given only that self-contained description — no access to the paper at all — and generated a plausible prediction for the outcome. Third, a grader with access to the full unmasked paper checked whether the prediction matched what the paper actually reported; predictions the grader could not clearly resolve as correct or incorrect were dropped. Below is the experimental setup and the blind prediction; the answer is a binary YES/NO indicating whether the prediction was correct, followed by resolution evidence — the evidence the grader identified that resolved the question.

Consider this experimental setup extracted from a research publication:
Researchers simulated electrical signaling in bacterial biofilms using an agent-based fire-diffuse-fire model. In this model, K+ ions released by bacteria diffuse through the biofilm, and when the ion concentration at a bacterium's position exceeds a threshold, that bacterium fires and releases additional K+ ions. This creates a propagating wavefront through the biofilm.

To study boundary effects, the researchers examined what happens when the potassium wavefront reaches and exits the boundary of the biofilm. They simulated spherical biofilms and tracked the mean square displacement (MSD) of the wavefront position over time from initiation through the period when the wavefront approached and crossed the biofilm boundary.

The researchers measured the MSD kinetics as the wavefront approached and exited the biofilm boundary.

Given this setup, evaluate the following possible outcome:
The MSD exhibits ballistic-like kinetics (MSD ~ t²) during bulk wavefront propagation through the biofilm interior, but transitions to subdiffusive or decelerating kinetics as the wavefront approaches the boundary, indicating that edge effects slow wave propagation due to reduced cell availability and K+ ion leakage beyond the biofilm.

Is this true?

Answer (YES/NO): NO